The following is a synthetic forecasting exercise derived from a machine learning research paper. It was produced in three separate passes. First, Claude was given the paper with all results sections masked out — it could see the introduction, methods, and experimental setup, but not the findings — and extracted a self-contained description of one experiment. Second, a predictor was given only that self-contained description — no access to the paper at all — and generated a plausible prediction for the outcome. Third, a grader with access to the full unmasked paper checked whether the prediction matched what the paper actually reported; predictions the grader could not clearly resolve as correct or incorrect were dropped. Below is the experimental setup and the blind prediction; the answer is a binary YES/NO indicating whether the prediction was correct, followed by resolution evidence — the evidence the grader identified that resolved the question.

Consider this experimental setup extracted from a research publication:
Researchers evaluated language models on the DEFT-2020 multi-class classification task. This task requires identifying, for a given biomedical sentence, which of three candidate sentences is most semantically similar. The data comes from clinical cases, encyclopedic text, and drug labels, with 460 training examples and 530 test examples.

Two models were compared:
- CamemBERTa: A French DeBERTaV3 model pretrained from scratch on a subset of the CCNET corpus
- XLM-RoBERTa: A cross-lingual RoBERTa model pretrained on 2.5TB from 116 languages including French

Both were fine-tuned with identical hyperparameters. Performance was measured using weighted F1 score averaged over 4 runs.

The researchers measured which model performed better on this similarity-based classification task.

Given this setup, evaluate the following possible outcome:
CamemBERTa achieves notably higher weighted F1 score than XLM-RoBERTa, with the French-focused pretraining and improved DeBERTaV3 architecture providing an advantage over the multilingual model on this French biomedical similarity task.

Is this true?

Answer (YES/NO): YES